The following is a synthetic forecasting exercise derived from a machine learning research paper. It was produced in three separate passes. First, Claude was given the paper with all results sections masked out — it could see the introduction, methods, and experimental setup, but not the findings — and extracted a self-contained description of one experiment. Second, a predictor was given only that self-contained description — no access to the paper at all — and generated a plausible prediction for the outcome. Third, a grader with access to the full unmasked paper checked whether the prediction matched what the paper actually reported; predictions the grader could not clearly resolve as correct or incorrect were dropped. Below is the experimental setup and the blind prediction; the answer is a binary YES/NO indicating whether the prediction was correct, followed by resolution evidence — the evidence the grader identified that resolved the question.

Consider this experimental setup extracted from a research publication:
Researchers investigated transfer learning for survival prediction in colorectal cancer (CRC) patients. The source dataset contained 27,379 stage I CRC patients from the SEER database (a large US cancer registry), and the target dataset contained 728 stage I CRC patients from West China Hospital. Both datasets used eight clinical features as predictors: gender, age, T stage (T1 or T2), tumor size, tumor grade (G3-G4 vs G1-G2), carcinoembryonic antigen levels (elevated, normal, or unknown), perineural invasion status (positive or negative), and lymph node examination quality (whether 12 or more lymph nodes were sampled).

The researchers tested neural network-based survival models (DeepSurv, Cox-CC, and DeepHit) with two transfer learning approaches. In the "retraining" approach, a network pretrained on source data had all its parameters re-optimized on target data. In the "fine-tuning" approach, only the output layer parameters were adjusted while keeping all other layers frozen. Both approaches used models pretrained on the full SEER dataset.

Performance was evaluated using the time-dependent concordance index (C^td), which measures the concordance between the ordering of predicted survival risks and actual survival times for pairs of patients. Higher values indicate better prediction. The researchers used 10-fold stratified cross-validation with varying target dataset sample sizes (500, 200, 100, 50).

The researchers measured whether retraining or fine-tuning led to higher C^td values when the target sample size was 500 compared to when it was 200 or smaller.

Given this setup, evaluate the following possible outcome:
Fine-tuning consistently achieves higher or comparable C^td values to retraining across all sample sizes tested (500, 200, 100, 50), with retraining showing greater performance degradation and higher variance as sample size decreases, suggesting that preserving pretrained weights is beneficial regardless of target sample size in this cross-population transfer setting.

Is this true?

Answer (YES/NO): NO